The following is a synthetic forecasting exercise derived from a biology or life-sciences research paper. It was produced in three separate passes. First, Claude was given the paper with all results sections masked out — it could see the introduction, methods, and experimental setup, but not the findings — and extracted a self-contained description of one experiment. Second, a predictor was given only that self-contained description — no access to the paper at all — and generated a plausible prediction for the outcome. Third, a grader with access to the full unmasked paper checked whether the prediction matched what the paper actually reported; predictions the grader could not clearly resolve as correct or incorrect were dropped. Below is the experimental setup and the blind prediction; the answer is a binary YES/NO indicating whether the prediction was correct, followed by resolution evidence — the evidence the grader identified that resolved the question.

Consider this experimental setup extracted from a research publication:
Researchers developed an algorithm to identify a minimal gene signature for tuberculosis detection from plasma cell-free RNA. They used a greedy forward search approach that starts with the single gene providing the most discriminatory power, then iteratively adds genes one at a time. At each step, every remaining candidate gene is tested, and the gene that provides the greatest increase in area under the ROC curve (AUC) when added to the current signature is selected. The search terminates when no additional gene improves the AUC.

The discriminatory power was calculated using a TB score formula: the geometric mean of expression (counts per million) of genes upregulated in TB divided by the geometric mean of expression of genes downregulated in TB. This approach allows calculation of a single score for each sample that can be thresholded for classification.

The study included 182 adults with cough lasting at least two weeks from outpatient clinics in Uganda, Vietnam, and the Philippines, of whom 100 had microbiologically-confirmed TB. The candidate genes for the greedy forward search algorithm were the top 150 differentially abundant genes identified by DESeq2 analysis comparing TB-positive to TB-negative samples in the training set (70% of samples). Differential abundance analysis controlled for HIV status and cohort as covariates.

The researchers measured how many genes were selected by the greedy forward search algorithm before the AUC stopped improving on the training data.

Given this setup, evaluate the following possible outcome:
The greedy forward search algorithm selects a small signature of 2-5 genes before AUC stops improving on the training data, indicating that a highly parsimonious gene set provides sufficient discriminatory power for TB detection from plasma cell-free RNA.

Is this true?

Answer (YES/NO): NO